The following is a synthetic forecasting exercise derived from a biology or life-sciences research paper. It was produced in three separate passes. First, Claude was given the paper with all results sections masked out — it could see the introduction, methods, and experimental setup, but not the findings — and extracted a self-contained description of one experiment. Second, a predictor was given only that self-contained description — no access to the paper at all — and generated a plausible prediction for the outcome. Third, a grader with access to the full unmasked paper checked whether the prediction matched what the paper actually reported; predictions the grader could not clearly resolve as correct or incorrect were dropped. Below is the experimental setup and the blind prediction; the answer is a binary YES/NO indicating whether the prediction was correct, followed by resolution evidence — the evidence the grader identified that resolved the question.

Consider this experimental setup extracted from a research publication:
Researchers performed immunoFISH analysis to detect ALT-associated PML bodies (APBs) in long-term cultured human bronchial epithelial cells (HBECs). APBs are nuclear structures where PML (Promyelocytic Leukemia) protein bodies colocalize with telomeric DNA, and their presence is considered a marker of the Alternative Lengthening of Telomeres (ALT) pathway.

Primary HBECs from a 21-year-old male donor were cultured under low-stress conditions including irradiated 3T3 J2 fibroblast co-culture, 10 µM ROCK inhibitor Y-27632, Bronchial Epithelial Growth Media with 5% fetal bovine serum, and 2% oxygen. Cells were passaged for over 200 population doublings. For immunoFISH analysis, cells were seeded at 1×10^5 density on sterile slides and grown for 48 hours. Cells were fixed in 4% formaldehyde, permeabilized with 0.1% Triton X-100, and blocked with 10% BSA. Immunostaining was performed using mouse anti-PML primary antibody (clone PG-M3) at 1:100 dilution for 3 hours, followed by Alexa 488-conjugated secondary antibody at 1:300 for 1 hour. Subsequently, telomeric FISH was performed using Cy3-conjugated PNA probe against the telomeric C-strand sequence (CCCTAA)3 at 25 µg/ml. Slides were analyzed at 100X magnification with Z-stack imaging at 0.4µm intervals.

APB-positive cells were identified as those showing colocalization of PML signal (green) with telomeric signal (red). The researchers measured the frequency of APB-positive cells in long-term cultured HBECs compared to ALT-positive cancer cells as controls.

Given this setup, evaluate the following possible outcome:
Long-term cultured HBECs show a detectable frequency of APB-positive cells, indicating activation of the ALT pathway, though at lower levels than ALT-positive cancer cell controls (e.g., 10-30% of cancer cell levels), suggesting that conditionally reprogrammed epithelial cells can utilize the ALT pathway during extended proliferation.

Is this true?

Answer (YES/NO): NO